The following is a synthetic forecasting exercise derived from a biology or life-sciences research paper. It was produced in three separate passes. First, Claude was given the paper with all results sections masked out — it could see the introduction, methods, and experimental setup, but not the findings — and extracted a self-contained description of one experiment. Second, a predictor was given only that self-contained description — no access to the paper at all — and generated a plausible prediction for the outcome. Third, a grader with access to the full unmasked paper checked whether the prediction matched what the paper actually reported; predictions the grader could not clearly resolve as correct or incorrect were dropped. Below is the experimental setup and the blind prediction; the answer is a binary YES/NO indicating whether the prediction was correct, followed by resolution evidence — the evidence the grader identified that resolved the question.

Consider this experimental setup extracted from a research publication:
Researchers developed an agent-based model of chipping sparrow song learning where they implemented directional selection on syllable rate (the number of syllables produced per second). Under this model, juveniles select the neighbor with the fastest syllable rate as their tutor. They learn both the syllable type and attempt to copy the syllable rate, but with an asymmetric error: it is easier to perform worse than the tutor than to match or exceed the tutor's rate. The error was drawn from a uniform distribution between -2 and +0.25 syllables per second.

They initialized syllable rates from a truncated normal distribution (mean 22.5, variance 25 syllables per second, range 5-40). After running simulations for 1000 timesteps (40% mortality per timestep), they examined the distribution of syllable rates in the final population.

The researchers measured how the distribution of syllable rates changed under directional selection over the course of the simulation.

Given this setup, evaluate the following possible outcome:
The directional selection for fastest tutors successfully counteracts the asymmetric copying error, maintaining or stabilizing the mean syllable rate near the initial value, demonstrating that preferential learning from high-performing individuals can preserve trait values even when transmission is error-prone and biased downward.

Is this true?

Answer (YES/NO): NO